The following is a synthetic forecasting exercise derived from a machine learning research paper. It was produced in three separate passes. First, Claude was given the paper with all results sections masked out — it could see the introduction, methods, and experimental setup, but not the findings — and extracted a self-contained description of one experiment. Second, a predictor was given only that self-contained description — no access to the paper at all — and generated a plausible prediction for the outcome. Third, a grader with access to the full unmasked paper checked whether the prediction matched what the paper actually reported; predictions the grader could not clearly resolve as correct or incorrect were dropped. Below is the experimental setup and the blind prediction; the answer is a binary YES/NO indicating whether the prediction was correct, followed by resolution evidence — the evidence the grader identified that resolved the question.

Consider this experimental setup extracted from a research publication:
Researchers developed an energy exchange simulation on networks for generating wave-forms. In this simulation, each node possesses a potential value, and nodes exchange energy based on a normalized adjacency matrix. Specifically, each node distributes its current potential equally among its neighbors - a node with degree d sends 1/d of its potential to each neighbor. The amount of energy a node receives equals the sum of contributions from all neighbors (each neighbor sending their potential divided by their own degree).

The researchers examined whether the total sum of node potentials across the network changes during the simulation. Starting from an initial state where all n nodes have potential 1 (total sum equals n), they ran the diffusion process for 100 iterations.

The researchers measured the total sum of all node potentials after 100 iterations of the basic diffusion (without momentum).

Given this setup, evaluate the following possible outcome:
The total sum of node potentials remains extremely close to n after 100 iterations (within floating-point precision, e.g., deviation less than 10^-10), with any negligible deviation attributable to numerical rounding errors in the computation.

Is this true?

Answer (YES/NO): NO